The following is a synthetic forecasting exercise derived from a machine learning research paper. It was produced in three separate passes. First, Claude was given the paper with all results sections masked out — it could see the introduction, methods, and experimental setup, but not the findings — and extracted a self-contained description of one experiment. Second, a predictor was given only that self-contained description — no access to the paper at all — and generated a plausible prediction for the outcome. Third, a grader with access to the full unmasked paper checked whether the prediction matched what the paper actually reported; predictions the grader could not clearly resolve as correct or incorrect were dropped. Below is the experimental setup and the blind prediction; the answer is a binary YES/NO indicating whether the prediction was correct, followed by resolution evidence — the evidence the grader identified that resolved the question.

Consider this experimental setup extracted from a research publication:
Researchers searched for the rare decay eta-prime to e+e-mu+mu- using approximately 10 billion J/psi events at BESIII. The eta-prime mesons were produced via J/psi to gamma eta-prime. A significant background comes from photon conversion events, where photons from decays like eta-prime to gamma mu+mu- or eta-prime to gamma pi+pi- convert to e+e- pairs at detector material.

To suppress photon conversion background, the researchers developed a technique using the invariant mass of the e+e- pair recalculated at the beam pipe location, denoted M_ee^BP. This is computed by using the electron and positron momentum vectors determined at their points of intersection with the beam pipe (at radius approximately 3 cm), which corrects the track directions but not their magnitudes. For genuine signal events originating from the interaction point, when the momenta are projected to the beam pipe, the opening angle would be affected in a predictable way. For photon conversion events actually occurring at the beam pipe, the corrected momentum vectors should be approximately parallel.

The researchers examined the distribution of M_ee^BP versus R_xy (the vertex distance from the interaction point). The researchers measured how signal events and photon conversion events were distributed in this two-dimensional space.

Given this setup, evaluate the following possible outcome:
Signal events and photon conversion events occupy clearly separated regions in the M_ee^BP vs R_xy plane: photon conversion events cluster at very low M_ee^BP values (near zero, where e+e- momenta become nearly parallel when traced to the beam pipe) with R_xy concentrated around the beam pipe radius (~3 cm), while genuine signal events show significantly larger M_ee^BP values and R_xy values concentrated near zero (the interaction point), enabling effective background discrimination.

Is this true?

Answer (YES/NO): YES